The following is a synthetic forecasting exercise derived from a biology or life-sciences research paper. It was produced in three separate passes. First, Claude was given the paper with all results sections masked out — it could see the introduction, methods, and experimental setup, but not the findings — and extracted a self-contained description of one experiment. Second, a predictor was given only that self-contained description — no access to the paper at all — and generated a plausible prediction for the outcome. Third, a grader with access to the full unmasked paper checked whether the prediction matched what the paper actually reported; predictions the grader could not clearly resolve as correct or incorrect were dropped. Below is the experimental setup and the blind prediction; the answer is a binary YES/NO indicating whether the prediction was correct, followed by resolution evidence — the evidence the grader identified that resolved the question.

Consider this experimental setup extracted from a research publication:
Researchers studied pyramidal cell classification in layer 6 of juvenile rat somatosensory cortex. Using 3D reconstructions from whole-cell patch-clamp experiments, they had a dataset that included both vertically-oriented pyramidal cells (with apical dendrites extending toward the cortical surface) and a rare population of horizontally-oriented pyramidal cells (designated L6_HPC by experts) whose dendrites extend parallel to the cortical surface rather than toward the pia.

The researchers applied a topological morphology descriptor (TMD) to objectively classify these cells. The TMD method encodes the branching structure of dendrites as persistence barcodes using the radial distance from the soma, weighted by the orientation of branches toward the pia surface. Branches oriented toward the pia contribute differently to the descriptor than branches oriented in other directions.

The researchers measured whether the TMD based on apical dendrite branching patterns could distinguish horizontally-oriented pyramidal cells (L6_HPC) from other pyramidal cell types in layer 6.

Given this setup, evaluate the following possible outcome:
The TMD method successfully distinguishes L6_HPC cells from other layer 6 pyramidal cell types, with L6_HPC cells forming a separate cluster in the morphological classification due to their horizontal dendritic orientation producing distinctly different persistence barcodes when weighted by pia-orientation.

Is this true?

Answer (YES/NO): NO